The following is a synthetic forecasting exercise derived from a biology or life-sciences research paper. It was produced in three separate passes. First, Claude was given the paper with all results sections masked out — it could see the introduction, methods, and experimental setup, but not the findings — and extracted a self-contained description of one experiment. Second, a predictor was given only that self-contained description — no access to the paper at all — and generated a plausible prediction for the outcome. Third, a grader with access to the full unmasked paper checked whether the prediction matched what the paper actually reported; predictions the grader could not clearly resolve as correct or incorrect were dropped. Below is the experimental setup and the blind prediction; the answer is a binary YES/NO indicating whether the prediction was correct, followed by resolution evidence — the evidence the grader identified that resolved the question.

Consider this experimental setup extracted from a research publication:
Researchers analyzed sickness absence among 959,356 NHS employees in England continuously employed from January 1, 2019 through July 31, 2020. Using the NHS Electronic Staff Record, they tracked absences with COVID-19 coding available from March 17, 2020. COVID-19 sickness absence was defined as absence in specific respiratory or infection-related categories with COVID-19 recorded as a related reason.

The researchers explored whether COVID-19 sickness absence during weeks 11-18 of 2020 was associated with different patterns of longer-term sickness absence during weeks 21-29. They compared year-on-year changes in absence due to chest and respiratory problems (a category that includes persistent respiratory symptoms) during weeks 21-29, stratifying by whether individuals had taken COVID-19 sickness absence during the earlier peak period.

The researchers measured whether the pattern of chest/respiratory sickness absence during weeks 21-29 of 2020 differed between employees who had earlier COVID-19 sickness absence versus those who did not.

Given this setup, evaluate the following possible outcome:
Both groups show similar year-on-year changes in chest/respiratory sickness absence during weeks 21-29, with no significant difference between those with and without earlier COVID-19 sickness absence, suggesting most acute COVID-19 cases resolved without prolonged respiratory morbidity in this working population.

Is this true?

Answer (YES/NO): YES